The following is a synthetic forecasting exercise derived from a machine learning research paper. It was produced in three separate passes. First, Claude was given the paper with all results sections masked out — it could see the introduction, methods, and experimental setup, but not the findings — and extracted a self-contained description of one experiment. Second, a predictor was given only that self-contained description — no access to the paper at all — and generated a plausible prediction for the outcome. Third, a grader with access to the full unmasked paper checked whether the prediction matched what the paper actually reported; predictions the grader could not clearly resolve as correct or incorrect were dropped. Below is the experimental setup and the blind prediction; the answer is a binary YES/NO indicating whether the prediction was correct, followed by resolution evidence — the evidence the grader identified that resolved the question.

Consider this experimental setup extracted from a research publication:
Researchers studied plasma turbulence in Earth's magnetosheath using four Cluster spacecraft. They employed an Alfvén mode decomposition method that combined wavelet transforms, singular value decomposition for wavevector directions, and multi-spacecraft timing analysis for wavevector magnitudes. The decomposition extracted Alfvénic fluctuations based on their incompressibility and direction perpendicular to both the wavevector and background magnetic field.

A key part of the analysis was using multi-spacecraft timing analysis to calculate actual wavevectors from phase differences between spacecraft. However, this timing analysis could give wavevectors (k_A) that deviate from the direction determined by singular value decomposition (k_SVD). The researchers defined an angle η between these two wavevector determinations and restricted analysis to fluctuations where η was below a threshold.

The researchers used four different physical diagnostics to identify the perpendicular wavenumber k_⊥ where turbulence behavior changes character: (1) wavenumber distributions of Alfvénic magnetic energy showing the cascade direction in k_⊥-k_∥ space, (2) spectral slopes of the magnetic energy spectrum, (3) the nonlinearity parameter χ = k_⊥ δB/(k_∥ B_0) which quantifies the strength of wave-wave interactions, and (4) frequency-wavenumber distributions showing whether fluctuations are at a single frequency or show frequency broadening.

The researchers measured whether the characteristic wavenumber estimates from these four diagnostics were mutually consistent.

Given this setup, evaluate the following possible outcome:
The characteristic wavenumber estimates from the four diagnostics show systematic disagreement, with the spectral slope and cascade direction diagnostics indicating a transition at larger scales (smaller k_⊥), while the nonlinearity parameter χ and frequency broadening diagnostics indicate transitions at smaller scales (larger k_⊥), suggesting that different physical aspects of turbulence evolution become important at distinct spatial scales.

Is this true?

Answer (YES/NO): NO